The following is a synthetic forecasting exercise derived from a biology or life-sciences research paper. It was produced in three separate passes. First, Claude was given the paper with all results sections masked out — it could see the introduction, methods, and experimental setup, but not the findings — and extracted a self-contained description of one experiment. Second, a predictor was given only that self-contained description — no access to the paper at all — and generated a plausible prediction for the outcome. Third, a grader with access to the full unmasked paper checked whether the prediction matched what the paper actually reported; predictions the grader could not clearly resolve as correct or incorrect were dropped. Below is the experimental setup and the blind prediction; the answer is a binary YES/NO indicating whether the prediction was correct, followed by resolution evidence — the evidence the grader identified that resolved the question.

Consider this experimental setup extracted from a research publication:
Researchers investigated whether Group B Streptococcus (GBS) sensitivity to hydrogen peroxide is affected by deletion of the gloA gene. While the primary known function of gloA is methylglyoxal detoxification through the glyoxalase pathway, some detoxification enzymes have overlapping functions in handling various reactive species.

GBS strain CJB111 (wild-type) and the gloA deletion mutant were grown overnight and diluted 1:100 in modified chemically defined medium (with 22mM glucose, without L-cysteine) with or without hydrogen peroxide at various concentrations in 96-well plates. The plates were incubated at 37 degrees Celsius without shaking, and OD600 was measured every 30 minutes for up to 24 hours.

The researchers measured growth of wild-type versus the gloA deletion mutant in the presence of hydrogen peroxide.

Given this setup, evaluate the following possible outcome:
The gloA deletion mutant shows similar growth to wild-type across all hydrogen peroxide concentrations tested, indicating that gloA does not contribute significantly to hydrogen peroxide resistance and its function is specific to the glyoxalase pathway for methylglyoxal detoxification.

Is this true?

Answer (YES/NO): YES